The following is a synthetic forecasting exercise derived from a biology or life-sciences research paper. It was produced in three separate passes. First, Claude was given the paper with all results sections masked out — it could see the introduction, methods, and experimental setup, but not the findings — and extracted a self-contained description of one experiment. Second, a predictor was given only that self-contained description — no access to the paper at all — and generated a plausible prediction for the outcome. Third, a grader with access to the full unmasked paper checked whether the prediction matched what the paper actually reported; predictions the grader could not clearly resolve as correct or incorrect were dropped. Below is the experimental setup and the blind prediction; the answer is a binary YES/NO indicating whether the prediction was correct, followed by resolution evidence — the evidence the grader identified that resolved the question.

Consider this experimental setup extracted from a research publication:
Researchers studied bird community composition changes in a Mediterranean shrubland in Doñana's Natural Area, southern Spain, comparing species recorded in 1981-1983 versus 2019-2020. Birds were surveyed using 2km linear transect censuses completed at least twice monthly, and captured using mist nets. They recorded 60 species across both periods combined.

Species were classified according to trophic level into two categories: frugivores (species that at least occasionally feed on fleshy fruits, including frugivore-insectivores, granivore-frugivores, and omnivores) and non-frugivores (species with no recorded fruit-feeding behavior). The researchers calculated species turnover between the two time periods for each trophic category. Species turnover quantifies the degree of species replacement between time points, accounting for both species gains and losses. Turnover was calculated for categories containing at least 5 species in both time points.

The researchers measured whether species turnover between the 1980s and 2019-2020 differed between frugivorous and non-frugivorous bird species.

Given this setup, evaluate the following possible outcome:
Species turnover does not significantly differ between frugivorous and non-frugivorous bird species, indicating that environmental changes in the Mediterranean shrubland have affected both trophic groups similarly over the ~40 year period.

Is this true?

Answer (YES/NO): NO